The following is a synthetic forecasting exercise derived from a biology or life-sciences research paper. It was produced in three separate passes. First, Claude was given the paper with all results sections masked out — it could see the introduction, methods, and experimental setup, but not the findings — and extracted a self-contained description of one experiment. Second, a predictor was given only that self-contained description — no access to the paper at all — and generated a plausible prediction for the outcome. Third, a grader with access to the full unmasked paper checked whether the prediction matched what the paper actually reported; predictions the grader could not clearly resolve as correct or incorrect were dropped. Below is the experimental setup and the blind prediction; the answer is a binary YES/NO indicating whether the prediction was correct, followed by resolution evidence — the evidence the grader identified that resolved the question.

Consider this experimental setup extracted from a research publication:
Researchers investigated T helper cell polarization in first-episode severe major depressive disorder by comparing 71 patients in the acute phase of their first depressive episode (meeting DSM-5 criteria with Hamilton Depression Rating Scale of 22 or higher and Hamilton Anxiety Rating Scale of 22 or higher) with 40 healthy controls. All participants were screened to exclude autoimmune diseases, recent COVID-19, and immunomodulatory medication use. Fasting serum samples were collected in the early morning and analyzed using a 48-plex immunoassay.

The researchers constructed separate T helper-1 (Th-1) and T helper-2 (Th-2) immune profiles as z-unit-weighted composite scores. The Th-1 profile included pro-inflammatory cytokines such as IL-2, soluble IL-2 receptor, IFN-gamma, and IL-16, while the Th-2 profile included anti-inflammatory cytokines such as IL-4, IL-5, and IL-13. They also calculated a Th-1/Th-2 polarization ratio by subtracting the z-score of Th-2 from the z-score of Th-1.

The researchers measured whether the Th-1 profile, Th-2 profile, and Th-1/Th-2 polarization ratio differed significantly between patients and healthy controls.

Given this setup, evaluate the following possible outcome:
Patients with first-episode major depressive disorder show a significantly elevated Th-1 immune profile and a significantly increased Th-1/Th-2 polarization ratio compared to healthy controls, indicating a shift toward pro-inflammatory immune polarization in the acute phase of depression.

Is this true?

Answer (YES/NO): YES